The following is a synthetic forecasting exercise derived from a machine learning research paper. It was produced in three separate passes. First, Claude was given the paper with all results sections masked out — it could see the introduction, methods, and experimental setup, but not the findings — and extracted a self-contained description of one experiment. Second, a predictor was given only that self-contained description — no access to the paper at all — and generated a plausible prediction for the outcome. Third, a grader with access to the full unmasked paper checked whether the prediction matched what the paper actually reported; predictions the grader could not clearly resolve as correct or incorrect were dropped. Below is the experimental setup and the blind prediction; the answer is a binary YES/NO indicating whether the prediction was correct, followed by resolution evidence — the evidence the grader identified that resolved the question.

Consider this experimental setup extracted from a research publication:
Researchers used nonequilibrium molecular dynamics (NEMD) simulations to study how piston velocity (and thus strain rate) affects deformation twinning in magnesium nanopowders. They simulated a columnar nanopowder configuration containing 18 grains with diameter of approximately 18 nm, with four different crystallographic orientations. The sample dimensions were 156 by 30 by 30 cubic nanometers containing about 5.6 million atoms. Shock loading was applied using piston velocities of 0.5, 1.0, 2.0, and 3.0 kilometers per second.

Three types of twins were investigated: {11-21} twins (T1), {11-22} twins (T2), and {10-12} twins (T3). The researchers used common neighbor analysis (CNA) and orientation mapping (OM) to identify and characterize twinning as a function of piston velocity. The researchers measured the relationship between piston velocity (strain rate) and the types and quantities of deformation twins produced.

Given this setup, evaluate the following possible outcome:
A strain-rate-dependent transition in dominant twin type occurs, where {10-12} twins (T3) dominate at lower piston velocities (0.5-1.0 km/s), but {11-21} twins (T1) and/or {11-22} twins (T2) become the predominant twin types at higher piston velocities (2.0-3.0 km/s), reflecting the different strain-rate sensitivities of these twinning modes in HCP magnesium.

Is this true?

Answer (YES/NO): NO